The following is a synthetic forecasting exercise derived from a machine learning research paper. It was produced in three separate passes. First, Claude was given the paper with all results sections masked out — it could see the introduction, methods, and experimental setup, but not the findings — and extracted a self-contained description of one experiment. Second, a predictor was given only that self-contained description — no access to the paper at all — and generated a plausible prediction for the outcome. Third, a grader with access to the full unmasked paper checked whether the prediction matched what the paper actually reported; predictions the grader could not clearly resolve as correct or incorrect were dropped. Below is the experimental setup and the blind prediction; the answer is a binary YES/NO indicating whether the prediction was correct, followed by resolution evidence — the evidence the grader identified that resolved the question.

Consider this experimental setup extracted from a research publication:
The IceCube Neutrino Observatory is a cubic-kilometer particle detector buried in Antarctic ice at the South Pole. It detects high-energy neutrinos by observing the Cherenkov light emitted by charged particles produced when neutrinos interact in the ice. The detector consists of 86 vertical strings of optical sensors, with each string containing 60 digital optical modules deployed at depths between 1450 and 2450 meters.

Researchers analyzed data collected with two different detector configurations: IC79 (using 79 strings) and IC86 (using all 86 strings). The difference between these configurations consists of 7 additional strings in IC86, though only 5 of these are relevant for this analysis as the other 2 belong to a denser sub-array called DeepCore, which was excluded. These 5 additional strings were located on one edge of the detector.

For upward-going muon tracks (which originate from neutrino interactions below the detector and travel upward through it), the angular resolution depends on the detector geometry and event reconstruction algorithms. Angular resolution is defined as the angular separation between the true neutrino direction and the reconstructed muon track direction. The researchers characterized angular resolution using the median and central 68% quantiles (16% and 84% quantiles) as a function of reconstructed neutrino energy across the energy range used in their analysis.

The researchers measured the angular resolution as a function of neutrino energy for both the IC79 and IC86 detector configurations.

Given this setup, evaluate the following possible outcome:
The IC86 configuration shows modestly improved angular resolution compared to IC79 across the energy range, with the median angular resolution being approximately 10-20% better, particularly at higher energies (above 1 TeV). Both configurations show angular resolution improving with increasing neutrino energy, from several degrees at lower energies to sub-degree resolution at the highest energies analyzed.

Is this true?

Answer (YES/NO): NO